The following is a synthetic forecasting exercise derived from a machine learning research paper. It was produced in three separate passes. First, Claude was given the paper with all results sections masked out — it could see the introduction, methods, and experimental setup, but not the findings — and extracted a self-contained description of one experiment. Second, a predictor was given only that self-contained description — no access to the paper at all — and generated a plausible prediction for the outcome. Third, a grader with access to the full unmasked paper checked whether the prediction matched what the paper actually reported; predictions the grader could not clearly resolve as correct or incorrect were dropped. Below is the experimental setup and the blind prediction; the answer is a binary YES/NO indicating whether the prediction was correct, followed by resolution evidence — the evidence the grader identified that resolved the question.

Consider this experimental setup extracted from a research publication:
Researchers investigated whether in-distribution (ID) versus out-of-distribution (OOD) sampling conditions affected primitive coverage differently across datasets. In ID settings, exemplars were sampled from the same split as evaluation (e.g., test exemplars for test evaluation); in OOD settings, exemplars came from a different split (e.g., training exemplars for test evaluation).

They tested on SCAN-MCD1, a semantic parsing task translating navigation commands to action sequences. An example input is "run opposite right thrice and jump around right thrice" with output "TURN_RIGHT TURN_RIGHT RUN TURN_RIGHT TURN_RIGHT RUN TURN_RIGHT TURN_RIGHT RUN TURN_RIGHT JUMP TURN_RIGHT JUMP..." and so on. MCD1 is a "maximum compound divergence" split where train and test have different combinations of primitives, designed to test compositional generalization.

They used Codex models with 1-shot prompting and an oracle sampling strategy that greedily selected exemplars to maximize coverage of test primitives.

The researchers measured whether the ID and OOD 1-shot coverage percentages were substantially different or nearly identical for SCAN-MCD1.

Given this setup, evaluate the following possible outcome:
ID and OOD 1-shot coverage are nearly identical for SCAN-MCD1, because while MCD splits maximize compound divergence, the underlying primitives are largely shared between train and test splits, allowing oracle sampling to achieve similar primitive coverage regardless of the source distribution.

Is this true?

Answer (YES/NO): YES